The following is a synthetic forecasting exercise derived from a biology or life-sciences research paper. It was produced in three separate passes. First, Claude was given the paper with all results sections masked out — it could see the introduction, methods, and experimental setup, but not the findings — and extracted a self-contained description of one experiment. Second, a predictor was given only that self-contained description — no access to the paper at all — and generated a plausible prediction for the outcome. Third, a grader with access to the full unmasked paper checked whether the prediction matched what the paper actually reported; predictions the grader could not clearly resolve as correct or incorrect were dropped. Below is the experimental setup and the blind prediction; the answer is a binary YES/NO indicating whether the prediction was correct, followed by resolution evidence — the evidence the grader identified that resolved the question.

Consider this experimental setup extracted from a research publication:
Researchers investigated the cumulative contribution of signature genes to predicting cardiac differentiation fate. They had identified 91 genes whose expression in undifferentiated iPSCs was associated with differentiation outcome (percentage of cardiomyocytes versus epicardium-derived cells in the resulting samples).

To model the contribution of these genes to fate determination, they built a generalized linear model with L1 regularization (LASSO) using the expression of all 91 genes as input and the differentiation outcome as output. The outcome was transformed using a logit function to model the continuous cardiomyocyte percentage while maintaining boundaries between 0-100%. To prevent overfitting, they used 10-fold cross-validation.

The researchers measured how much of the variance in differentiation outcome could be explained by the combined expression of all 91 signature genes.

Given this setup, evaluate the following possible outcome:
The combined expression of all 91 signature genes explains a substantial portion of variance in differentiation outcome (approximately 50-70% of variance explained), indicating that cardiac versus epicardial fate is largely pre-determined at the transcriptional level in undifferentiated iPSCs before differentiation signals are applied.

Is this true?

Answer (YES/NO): YES